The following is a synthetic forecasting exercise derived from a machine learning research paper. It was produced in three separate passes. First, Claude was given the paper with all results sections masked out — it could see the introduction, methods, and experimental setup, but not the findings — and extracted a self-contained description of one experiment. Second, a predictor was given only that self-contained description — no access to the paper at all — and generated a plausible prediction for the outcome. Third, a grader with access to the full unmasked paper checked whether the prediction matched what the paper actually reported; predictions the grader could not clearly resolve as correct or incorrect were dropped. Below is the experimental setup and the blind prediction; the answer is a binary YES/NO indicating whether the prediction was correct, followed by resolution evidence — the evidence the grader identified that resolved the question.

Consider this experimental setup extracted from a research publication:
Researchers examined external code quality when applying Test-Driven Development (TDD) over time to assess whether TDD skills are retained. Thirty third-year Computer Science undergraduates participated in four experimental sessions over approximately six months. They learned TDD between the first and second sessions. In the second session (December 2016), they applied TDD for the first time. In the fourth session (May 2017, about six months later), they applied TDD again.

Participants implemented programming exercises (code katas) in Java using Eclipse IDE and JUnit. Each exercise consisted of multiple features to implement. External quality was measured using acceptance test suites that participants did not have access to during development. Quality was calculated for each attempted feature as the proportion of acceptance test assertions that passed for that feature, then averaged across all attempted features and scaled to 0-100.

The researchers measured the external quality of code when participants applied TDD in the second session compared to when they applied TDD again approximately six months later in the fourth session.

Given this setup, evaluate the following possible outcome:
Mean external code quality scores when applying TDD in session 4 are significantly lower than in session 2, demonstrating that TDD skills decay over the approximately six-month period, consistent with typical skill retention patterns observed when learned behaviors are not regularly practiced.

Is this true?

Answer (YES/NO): NO